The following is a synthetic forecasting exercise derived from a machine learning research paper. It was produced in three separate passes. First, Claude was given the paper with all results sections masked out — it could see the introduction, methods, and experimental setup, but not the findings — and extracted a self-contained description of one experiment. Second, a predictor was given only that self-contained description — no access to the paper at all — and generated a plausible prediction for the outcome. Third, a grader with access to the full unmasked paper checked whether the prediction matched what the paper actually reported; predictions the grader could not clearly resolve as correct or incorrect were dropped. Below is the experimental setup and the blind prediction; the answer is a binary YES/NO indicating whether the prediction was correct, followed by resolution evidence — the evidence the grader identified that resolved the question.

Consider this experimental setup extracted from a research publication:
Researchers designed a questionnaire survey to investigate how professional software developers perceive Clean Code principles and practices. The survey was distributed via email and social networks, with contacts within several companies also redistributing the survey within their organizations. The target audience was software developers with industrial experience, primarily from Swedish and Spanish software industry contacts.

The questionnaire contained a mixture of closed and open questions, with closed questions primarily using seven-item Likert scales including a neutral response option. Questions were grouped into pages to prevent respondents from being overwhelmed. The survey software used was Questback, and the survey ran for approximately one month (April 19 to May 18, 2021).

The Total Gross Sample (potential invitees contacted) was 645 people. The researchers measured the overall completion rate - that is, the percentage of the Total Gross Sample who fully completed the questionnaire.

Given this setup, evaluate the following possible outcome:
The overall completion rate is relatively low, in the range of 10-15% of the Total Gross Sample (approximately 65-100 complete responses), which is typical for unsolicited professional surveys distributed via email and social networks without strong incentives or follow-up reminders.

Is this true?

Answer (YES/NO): NO